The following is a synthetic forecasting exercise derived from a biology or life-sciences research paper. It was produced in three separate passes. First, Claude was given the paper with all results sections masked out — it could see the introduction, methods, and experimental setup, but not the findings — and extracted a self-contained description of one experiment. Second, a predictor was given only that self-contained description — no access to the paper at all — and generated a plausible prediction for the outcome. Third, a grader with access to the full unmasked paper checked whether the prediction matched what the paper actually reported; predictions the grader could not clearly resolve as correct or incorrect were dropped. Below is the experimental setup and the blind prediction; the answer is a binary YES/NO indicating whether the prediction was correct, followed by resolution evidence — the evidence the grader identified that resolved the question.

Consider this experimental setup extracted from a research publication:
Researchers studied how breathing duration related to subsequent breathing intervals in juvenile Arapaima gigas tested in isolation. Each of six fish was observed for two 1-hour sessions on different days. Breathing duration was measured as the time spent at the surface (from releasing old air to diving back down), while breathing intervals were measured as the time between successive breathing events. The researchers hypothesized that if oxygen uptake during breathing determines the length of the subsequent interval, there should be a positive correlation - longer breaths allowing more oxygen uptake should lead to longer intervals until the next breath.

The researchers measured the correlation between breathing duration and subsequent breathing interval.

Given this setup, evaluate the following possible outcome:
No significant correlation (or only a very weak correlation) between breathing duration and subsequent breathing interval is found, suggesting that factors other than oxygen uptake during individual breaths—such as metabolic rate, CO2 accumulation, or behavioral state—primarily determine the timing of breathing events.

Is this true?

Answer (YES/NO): NO